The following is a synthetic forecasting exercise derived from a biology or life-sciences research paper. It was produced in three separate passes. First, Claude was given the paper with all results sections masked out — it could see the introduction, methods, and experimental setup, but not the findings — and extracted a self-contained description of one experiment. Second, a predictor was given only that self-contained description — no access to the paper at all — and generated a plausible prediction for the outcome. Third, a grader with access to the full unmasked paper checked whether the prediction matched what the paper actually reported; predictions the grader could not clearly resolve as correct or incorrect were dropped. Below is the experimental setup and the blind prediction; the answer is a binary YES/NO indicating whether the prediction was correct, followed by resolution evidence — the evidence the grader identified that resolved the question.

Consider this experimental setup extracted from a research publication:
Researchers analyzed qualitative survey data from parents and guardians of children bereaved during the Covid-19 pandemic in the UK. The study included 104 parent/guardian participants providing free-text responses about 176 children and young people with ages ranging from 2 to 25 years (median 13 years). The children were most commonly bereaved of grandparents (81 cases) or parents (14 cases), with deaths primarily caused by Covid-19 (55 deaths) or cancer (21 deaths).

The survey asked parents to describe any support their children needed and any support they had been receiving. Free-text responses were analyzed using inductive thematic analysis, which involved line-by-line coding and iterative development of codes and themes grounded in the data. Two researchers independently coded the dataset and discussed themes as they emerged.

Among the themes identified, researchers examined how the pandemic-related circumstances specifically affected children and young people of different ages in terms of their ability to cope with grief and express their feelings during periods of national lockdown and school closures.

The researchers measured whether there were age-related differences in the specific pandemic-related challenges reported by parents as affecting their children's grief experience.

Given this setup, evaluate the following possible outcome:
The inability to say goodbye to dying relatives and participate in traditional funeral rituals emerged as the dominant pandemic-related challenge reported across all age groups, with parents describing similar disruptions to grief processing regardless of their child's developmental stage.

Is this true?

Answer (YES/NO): NO